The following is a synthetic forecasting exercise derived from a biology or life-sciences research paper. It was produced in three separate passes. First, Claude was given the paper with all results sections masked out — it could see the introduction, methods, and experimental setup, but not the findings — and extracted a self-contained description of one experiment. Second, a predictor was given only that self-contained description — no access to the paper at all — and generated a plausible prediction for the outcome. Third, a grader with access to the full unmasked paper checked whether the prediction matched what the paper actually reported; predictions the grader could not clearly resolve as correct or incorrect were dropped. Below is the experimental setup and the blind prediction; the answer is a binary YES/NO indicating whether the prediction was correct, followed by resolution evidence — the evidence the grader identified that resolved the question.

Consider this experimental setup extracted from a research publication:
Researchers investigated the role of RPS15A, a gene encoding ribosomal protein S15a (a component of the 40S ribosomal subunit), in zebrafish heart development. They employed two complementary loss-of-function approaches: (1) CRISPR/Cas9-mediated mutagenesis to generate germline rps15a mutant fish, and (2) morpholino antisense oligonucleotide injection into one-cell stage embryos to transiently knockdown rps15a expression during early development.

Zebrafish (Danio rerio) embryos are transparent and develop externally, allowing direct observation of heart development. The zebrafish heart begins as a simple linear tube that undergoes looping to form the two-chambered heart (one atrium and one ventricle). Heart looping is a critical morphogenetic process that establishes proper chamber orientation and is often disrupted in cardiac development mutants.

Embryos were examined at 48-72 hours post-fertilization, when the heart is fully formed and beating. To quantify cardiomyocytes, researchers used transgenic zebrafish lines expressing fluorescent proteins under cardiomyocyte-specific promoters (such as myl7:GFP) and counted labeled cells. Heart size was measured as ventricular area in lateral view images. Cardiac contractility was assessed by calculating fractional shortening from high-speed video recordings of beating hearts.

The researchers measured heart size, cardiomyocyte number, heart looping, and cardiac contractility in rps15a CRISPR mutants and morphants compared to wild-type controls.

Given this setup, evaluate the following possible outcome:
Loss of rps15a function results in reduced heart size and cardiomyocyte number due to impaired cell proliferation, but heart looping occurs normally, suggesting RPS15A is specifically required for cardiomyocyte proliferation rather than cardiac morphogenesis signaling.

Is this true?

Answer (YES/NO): NO